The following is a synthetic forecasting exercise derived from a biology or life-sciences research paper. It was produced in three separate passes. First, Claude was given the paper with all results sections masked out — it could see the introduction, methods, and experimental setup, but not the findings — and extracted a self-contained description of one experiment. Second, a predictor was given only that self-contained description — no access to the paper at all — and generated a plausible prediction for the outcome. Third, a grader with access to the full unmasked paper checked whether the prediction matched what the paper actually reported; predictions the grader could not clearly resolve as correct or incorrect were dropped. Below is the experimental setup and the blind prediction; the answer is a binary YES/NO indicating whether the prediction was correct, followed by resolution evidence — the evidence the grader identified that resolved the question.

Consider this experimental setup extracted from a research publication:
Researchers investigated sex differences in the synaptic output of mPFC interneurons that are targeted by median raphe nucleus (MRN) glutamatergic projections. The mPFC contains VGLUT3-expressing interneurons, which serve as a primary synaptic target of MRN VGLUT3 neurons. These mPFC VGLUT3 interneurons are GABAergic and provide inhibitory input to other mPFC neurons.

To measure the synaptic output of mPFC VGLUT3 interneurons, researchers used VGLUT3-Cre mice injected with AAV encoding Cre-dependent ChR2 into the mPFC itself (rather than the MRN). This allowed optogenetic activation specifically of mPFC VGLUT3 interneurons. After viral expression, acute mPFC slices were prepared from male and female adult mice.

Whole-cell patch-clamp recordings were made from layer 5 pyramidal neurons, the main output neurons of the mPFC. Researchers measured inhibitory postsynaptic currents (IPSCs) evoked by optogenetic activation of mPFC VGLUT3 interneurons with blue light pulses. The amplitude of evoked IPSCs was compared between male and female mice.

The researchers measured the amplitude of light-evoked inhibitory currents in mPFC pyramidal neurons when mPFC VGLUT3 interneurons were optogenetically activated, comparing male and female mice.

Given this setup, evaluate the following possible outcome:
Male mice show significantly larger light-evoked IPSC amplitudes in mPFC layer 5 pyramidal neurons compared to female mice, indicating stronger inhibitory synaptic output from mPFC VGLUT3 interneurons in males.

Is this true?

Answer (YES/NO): NO